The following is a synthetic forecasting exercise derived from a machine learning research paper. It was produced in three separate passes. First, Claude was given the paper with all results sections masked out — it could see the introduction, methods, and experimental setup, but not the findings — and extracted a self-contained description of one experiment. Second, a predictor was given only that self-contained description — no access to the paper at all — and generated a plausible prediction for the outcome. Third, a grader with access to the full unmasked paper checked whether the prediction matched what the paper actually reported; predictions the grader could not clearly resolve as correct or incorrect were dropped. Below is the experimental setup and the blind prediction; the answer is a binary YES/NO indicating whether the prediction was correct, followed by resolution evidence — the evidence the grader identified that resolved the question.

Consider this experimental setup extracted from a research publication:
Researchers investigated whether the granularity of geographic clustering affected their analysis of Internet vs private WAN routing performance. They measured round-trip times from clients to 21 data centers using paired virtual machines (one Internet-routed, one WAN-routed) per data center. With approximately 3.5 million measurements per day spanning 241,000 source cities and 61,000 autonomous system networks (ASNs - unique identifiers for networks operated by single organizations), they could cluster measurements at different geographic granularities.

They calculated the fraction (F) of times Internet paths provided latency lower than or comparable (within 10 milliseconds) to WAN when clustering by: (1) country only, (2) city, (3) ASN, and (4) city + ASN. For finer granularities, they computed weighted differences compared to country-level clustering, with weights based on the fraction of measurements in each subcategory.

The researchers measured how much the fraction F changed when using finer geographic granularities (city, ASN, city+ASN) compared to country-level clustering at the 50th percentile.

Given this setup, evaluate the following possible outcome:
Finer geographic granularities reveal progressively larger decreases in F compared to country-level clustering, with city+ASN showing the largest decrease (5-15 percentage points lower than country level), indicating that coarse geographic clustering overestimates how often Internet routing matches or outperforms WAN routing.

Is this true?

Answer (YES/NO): NO